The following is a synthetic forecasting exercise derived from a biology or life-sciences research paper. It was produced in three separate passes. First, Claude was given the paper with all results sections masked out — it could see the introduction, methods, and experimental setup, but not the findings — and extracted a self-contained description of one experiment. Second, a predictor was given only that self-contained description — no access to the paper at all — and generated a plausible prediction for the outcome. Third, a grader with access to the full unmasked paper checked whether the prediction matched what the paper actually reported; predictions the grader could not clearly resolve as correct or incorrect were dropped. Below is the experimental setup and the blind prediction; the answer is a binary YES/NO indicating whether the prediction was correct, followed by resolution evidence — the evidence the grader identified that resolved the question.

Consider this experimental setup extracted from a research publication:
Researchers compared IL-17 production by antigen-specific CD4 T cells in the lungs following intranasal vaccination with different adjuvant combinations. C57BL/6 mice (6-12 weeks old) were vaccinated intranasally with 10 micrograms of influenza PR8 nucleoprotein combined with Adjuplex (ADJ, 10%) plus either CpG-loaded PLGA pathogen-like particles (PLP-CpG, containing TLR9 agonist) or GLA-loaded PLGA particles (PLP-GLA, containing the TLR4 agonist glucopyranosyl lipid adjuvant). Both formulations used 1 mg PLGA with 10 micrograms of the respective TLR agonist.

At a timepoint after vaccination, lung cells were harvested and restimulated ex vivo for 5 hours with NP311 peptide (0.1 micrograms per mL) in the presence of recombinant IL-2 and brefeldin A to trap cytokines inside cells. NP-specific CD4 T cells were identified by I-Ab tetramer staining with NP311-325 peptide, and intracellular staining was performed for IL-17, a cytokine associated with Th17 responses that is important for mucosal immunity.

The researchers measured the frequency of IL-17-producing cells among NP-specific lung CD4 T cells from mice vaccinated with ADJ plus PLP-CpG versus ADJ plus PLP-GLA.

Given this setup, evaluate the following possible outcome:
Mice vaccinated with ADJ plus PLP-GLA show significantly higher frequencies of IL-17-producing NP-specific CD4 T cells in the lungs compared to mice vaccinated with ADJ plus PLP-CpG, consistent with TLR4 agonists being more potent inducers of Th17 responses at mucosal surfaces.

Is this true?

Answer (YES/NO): NO